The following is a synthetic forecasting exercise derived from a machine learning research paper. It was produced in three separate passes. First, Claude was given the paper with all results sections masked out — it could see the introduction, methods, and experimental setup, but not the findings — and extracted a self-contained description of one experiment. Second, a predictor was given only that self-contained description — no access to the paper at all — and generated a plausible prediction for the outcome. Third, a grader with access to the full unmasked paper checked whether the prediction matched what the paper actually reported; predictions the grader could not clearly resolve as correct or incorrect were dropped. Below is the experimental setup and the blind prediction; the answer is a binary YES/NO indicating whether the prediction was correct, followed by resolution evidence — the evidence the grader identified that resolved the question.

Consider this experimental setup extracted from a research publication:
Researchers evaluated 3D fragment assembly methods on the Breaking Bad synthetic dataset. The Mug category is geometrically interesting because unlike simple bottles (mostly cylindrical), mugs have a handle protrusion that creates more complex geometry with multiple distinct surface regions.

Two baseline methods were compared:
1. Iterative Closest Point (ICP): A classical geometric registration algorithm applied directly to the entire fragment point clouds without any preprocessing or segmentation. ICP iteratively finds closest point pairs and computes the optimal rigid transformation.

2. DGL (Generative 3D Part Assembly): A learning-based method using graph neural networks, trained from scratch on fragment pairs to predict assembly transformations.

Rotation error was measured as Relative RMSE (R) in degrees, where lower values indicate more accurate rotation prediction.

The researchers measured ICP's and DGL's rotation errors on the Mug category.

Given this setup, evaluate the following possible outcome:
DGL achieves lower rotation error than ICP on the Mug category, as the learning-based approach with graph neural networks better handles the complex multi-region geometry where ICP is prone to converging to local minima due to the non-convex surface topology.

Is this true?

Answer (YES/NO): NO